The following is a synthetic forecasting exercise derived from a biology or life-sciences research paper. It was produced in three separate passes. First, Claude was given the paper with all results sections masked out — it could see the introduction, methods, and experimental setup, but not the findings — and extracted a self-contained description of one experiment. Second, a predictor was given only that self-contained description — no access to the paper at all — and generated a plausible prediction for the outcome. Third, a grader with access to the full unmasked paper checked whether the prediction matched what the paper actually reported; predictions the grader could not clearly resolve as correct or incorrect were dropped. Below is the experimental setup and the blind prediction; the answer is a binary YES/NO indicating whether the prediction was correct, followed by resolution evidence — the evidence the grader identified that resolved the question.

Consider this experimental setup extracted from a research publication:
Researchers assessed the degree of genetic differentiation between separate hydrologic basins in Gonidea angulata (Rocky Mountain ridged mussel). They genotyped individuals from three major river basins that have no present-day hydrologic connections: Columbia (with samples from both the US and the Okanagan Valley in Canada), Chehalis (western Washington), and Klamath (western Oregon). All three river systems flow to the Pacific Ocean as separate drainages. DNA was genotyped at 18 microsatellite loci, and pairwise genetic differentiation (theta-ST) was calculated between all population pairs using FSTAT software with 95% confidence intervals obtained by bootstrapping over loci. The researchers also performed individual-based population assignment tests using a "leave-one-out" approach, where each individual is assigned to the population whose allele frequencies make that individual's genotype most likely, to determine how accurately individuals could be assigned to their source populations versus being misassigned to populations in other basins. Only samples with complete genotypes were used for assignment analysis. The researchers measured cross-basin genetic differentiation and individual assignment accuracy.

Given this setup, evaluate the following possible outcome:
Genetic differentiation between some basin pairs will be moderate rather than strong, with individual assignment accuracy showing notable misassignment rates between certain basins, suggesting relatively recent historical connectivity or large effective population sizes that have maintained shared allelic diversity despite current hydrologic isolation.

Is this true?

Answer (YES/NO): NO